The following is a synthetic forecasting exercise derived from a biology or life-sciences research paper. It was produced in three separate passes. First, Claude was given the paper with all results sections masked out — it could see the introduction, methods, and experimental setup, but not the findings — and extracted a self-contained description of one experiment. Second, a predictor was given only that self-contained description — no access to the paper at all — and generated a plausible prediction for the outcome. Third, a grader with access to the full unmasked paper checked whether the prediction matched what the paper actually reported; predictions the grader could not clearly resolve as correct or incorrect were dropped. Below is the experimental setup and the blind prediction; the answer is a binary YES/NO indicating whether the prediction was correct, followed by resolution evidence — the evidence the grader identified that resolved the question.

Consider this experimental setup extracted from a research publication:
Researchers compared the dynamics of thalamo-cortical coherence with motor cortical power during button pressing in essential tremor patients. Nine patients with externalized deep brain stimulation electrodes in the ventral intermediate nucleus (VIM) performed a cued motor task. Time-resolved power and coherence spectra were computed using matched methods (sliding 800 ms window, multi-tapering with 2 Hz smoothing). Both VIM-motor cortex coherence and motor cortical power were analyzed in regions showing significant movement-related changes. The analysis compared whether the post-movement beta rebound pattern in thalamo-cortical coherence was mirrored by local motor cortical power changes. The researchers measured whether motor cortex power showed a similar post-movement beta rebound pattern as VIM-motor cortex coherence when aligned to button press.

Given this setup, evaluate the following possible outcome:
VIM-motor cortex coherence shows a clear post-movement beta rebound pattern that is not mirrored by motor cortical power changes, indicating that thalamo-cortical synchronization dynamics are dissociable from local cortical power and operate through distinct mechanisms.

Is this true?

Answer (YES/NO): YES